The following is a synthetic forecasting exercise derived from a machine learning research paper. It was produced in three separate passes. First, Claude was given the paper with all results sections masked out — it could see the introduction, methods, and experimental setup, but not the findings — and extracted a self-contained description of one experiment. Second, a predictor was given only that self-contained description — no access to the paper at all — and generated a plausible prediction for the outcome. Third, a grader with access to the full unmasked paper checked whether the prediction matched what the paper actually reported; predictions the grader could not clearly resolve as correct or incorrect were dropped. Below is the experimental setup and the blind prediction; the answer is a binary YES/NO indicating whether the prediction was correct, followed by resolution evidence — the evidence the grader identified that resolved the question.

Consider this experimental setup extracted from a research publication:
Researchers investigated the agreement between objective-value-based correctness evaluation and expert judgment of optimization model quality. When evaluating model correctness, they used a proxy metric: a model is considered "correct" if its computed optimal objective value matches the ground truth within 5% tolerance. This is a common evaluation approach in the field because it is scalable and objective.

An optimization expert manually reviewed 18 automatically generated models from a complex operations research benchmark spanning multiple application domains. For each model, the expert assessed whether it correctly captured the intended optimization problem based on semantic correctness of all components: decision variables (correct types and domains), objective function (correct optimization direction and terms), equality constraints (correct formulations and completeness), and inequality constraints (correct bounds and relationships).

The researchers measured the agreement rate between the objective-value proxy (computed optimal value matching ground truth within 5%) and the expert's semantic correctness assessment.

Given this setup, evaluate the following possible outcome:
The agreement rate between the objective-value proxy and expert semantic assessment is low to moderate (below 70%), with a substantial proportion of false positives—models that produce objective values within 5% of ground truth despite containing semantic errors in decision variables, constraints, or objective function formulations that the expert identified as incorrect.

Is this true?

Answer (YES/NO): NO